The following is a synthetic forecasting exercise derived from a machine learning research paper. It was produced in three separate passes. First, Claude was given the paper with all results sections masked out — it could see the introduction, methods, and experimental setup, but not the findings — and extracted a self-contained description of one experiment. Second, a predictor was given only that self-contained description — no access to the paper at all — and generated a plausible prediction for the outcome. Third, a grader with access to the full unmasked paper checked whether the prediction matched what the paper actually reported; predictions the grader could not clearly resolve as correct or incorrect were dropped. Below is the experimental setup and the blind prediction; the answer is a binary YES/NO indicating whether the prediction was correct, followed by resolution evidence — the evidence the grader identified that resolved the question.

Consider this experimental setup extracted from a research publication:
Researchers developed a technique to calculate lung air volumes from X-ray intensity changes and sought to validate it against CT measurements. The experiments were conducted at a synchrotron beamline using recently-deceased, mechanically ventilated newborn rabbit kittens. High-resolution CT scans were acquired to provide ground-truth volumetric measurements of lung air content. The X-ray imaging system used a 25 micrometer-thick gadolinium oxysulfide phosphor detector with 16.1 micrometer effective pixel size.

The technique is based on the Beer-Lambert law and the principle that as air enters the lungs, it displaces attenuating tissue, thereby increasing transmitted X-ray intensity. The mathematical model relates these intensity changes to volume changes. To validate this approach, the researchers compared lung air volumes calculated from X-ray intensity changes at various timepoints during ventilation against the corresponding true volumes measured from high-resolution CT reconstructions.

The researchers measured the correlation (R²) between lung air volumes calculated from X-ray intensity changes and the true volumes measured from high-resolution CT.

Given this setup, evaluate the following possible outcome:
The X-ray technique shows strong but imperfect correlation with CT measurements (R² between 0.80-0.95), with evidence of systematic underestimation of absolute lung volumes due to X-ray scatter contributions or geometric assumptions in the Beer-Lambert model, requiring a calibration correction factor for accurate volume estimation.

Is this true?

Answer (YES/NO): NO